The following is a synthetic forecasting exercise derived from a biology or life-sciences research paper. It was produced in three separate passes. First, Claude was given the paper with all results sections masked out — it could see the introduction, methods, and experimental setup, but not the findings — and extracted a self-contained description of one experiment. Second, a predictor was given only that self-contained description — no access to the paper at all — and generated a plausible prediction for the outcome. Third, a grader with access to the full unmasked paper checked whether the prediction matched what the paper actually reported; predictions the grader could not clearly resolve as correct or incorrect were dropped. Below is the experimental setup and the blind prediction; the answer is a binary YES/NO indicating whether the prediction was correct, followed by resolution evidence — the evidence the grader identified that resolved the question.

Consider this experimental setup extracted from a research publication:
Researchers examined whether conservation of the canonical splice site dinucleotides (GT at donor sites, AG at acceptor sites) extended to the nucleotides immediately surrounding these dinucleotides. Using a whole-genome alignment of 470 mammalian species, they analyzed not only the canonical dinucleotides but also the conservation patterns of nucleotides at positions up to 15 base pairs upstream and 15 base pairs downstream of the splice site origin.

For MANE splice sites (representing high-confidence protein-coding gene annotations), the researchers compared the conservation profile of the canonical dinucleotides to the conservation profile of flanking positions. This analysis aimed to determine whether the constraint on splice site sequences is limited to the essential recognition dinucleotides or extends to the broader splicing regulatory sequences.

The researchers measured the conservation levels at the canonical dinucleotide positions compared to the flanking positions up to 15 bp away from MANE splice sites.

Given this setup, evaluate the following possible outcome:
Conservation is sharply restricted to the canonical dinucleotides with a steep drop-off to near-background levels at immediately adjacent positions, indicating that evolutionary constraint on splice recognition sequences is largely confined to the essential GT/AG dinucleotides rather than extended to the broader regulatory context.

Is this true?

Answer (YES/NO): NO